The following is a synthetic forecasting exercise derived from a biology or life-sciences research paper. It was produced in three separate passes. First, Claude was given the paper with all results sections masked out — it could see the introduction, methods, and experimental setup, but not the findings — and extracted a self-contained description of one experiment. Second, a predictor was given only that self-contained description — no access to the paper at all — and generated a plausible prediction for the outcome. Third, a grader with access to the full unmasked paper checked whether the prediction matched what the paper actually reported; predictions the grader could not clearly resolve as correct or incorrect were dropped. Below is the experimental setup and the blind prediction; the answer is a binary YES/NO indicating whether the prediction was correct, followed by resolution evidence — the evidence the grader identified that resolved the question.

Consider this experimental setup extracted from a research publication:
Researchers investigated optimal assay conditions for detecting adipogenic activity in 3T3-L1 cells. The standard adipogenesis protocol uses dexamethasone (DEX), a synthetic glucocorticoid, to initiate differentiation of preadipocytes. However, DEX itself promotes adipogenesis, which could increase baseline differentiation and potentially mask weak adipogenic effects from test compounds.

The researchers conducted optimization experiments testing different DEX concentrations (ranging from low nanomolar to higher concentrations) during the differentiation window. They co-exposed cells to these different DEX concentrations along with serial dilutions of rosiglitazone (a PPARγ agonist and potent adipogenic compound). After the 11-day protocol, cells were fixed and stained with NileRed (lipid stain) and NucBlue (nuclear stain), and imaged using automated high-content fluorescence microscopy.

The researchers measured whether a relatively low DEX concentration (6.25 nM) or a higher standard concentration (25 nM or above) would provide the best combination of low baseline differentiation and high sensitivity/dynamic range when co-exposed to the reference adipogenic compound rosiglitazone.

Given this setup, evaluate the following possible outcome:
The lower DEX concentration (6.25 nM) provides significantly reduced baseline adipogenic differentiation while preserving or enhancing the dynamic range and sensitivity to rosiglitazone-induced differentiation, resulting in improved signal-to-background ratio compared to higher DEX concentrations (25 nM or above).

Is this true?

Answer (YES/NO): YES